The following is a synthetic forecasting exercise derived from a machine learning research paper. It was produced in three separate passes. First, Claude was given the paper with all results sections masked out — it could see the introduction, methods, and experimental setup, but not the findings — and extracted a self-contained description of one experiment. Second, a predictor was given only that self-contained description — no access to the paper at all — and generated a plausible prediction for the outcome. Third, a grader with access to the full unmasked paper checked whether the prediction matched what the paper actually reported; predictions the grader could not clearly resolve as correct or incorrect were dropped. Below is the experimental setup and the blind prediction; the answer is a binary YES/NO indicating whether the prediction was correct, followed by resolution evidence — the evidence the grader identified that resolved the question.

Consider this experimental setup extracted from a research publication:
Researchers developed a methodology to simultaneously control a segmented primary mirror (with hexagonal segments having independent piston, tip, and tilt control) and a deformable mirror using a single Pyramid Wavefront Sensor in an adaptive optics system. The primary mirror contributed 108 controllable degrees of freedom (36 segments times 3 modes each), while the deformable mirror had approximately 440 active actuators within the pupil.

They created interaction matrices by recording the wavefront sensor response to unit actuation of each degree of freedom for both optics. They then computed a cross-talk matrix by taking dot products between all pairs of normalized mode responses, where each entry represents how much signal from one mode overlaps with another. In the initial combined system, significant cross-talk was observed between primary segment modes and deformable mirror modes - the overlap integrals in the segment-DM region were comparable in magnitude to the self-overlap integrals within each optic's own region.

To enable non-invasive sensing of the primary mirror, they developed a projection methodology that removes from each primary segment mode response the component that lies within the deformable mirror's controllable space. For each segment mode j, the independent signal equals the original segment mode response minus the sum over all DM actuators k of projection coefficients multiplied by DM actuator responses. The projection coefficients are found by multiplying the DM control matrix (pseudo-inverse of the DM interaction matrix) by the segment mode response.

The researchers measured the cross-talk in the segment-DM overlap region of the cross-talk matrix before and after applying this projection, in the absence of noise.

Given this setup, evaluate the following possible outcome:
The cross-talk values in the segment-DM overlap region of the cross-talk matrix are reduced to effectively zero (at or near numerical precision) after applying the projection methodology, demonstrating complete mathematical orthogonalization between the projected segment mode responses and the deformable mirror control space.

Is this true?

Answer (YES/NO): YES